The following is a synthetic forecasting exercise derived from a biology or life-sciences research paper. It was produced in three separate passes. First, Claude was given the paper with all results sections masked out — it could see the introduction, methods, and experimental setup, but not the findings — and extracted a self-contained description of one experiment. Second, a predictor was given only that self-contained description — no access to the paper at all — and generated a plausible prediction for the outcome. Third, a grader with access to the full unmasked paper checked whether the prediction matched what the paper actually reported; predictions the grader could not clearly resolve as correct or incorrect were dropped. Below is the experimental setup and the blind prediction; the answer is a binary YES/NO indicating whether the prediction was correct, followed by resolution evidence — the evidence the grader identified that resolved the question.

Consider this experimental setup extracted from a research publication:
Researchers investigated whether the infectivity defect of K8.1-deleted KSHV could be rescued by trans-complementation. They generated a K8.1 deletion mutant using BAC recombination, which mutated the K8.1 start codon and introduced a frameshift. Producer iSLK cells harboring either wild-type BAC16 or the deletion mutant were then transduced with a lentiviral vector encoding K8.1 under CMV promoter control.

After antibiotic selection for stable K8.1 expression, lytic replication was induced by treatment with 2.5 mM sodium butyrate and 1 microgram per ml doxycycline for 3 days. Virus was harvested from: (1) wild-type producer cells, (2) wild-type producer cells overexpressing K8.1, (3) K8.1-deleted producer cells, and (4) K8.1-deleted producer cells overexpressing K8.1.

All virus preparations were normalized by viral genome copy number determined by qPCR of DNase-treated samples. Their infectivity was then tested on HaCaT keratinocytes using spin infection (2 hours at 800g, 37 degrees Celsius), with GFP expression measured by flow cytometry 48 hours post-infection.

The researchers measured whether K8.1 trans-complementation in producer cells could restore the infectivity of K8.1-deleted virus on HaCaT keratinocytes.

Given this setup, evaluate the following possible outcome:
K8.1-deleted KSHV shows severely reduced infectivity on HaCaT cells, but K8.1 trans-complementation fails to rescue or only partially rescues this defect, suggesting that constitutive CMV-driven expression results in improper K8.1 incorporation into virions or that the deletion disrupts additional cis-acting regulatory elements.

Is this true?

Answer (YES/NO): NO